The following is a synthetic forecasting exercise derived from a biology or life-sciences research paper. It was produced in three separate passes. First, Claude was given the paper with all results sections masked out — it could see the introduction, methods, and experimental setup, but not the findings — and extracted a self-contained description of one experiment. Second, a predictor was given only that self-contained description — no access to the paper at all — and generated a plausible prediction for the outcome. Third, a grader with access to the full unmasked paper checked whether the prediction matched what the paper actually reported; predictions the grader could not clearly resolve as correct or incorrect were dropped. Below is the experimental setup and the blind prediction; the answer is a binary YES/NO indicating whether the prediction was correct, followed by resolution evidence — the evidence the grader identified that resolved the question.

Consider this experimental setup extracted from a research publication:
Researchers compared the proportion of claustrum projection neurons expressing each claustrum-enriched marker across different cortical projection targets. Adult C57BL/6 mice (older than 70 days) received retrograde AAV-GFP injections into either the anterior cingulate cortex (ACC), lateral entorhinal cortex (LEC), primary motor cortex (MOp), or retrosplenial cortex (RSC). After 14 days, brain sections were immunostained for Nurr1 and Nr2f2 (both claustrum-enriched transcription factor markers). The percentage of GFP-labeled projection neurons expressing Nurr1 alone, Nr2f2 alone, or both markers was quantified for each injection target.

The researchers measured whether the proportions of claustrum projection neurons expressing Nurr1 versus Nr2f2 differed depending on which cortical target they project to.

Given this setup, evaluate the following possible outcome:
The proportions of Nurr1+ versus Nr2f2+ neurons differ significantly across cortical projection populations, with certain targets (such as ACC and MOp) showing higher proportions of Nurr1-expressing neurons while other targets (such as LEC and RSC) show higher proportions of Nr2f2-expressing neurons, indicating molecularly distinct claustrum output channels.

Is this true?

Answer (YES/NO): NO